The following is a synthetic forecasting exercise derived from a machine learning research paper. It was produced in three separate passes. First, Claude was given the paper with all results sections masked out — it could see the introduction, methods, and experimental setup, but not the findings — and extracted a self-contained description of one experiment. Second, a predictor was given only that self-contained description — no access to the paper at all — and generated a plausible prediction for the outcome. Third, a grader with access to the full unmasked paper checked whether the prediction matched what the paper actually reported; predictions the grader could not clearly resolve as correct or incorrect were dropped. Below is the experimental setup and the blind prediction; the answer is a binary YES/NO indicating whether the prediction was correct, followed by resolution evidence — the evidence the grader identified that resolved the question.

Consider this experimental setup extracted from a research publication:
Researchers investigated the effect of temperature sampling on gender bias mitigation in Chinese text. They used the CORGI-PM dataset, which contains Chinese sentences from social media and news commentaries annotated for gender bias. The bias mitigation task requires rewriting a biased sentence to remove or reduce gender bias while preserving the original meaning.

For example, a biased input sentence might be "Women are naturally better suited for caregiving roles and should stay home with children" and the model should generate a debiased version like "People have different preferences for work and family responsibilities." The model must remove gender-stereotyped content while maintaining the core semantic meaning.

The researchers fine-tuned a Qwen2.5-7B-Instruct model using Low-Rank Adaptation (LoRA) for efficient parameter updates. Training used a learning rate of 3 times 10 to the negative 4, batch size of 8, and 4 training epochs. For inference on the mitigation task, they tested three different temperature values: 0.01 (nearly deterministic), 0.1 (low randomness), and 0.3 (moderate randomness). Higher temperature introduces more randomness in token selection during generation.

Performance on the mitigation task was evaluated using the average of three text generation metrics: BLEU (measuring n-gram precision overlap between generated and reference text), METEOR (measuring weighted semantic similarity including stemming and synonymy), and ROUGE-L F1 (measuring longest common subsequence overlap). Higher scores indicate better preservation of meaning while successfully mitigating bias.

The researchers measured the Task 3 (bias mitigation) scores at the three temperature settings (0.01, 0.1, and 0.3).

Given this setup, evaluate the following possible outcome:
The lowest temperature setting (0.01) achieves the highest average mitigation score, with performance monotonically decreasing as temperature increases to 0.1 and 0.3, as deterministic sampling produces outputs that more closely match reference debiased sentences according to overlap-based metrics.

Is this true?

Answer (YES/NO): YES